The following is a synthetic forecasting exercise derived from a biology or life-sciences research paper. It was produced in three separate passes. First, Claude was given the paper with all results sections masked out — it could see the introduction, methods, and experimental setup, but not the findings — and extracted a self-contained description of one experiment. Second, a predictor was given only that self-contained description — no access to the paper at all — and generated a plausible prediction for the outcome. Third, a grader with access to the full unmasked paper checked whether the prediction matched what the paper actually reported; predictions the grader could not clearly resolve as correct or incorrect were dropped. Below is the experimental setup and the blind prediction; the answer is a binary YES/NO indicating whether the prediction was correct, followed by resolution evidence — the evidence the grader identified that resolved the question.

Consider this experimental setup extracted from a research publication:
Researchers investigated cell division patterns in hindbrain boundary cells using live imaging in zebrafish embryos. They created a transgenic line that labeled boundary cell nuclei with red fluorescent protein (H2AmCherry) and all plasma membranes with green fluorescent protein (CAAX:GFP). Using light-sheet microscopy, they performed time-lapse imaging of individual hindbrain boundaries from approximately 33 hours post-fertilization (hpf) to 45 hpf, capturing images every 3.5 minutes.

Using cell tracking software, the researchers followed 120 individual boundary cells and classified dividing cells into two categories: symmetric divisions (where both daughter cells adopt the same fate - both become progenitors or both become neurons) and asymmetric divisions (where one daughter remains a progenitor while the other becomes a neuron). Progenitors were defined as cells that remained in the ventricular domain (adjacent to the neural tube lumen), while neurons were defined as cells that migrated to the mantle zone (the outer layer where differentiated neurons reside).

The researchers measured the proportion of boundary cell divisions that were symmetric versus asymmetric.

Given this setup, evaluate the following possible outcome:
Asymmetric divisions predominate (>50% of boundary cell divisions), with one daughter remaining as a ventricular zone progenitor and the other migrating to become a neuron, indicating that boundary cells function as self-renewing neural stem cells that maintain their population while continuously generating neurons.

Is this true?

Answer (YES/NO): NO